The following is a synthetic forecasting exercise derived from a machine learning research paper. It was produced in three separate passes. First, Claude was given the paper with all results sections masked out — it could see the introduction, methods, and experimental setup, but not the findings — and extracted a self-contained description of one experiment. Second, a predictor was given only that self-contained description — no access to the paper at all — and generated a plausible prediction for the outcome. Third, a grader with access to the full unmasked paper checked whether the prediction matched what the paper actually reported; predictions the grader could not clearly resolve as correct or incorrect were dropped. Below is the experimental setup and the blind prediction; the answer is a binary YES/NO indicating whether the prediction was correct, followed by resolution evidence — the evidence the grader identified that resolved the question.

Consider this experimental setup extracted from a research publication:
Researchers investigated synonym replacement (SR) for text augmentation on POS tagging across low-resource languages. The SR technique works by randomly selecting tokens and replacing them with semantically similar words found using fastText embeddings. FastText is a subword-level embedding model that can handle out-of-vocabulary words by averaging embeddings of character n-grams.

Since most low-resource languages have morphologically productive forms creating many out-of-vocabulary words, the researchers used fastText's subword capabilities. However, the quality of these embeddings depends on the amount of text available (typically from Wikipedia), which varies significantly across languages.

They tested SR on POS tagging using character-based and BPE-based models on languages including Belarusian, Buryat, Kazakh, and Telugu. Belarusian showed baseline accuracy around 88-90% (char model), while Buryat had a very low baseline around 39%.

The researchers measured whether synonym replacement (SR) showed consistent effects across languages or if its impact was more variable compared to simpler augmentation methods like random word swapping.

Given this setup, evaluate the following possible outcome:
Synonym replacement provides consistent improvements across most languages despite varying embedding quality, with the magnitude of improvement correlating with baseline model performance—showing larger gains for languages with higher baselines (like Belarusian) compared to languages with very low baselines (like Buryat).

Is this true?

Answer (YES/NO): NO